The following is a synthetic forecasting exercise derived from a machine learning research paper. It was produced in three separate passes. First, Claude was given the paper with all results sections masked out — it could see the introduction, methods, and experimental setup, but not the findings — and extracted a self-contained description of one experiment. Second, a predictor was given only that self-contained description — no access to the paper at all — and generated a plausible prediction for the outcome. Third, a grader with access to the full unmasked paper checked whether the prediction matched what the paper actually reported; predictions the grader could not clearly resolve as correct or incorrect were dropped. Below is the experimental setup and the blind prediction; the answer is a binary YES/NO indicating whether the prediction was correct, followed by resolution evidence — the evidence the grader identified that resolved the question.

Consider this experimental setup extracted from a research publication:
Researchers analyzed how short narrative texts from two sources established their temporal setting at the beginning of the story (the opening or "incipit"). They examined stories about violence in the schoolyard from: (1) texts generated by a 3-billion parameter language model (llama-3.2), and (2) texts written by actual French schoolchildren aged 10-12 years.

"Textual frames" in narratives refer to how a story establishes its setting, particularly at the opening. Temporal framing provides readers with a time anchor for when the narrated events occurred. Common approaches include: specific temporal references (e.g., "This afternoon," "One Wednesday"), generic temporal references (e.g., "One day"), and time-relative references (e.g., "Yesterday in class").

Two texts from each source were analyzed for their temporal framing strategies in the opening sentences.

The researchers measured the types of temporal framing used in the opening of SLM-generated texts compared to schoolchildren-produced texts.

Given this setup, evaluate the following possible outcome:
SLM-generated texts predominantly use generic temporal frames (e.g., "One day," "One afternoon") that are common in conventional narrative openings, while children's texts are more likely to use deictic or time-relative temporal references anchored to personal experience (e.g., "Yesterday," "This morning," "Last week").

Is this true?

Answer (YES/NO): NO